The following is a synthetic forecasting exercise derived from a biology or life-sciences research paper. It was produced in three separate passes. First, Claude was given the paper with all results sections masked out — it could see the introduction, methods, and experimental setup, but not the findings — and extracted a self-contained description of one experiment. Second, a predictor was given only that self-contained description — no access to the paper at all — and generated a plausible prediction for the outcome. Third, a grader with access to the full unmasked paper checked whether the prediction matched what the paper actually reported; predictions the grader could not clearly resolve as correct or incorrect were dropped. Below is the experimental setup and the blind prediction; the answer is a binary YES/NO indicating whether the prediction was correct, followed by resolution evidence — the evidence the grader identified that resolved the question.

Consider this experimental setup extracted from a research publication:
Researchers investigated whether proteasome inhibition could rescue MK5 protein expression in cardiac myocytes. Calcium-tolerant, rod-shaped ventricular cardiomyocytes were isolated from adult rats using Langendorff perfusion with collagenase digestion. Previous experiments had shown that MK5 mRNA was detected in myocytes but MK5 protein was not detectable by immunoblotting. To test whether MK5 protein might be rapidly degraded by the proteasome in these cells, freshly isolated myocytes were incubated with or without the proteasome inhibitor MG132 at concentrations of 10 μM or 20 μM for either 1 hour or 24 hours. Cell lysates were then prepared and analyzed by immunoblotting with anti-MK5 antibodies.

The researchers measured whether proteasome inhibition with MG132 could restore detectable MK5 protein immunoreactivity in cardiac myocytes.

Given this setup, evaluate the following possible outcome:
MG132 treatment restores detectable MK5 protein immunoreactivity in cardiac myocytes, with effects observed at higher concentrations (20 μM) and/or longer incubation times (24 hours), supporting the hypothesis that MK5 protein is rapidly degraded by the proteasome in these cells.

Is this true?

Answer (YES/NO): NO